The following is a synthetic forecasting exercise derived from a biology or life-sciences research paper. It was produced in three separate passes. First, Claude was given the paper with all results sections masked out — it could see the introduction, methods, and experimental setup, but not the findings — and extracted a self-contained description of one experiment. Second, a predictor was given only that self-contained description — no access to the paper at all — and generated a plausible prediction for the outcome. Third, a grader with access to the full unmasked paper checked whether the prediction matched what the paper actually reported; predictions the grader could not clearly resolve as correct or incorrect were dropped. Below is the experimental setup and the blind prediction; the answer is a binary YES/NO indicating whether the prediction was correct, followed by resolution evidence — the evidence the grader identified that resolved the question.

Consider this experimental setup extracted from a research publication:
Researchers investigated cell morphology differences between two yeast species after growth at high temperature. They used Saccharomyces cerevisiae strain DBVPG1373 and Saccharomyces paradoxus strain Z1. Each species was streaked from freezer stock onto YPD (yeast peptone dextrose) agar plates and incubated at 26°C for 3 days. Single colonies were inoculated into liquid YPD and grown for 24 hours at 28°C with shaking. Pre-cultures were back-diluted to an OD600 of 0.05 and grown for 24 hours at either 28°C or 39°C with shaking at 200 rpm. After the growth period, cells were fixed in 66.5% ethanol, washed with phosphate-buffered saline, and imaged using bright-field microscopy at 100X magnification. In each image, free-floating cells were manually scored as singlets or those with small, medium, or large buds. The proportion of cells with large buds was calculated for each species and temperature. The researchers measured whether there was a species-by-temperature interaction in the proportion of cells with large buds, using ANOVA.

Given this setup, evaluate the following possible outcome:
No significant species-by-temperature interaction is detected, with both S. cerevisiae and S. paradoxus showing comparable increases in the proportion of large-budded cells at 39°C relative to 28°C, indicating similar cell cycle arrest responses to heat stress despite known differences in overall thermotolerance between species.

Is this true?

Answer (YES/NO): NO